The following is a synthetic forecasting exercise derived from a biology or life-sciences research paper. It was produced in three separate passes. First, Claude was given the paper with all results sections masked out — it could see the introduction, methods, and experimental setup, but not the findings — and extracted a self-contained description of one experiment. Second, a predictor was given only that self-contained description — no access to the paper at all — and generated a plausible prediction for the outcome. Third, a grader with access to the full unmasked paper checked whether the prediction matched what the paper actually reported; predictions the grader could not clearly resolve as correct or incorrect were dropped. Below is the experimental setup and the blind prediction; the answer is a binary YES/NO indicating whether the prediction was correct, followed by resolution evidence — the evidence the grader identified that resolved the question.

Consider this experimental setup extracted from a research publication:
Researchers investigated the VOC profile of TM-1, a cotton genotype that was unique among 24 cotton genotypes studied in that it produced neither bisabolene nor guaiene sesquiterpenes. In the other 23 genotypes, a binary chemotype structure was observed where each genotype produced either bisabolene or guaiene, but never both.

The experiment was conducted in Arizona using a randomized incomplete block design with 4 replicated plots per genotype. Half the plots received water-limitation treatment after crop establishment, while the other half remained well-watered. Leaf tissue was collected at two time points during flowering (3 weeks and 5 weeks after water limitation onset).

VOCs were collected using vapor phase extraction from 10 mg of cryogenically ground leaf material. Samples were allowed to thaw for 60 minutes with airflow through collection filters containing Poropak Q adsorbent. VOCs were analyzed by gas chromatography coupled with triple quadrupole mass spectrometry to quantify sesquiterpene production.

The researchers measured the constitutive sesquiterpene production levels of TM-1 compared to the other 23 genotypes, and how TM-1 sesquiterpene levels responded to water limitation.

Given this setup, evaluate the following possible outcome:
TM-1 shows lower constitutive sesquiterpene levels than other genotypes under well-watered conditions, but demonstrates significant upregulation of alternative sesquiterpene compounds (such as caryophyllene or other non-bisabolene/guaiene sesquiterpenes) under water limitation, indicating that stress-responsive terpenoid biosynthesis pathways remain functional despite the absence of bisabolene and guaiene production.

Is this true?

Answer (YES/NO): NO